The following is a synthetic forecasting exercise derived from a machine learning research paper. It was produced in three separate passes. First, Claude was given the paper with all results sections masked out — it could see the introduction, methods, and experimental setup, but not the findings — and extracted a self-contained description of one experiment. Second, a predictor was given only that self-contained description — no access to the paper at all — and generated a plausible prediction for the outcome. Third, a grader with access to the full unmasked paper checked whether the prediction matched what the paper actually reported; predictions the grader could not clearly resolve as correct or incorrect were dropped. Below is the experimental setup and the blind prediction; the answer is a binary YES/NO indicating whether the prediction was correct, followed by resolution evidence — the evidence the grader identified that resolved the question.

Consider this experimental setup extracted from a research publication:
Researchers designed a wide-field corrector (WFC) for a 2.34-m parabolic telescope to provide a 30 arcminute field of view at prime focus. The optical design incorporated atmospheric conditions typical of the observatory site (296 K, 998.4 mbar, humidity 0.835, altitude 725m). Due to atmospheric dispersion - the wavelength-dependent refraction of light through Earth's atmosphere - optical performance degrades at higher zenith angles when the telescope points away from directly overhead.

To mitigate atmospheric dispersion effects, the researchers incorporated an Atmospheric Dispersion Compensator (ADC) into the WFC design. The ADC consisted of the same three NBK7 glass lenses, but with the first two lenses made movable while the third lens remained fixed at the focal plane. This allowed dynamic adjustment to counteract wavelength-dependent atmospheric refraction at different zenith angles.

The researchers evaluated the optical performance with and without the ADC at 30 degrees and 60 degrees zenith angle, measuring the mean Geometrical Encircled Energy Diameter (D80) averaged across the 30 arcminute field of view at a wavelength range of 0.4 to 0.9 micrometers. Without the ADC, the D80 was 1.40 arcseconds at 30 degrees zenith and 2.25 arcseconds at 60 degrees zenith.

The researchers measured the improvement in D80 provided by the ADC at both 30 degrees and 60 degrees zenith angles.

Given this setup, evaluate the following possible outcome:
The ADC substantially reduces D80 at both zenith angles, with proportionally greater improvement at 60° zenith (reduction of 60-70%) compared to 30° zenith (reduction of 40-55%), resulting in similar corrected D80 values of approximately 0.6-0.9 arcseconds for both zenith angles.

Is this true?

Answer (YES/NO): NO